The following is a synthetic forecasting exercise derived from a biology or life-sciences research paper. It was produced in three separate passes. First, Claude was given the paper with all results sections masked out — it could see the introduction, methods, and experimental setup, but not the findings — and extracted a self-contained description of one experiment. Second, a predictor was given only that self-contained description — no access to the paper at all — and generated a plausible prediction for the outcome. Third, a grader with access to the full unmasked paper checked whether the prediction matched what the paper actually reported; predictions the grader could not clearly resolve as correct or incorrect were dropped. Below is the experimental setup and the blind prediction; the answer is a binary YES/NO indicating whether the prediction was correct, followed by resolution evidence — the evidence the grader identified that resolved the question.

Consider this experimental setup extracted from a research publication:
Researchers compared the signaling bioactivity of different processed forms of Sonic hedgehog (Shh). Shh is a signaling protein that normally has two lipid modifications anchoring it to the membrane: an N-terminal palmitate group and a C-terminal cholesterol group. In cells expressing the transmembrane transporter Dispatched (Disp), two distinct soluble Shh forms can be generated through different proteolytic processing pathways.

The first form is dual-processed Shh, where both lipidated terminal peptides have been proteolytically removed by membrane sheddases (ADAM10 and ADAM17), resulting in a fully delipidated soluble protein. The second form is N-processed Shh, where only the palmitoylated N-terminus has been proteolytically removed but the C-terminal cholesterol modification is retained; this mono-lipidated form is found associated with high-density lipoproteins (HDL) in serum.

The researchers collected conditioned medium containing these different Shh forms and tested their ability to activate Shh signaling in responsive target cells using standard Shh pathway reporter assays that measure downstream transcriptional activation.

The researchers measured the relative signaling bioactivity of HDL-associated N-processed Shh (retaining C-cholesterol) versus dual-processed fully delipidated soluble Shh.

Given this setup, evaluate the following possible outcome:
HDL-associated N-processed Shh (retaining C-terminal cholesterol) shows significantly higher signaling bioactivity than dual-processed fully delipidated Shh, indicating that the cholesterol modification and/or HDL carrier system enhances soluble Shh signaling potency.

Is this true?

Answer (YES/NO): YES